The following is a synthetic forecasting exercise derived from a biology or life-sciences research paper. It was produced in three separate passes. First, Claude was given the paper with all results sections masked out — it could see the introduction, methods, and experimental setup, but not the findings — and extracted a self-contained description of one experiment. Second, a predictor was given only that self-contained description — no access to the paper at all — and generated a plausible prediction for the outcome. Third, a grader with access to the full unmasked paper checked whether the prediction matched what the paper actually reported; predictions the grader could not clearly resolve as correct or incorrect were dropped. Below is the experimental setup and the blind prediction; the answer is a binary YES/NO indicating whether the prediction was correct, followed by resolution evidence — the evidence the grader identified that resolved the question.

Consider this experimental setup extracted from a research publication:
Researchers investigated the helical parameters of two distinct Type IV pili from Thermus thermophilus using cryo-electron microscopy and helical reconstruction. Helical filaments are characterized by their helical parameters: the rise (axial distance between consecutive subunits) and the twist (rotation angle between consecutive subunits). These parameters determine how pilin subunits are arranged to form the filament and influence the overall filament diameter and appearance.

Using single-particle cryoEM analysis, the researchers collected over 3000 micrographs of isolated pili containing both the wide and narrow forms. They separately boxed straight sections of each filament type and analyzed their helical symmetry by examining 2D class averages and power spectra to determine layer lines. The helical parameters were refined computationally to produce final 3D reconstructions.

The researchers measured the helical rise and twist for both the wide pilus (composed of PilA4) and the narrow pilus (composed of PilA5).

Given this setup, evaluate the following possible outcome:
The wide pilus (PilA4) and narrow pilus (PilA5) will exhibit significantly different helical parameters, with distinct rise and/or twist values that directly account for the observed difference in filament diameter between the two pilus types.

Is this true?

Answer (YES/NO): YES